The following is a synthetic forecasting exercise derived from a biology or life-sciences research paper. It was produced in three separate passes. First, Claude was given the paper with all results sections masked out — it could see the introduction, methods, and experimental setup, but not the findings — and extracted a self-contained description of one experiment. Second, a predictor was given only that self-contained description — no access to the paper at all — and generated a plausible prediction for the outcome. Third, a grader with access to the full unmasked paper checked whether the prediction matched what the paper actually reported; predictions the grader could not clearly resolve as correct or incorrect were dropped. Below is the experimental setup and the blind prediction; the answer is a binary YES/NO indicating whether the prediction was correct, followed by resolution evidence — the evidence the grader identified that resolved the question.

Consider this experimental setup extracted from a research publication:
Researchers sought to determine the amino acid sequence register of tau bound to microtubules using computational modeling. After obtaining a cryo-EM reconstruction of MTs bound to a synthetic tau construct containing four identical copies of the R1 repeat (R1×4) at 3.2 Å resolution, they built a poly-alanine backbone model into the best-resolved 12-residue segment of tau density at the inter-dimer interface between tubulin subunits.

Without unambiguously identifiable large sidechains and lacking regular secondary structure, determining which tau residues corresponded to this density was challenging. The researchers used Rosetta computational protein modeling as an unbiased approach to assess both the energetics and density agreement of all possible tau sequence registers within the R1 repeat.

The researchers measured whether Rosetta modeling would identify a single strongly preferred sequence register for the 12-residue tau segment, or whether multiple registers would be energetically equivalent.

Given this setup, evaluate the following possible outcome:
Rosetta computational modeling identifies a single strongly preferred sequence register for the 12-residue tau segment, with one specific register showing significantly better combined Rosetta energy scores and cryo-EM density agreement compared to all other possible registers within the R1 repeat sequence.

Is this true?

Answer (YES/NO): YES